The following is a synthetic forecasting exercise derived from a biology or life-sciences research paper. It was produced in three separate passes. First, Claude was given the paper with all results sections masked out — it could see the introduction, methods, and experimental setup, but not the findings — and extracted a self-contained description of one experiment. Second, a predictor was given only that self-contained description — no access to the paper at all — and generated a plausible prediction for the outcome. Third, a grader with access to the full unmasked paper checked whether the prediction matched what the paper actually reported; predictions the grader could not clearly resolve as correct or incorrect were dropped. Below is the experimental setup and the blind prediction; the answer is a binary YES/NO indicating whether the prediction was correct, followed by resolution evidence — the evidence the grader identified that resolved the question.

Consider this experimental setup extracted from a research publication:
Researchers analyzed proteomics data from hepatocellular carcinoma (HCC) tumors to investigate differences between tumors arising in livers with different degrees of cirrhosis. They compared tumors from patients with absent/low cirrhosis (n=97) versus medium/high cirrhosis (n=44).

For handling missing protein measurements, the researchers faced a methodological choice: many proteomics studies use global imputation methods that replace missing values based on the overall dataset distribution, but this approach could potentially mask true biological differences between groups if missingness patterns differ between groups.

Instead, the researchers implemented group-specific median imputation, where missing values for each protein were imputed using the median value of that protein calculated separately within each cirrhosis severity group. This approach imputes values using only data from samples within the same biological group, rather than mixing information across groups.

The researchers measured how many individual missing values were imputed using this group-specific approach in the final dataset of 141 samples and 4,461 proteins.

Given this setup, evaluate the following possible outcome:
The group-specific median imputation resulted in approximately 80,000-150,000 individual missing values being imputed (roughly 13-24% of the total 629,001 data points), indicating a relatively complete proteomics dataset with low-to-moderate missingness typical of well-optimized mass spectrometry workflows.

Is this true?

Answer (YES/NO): YES